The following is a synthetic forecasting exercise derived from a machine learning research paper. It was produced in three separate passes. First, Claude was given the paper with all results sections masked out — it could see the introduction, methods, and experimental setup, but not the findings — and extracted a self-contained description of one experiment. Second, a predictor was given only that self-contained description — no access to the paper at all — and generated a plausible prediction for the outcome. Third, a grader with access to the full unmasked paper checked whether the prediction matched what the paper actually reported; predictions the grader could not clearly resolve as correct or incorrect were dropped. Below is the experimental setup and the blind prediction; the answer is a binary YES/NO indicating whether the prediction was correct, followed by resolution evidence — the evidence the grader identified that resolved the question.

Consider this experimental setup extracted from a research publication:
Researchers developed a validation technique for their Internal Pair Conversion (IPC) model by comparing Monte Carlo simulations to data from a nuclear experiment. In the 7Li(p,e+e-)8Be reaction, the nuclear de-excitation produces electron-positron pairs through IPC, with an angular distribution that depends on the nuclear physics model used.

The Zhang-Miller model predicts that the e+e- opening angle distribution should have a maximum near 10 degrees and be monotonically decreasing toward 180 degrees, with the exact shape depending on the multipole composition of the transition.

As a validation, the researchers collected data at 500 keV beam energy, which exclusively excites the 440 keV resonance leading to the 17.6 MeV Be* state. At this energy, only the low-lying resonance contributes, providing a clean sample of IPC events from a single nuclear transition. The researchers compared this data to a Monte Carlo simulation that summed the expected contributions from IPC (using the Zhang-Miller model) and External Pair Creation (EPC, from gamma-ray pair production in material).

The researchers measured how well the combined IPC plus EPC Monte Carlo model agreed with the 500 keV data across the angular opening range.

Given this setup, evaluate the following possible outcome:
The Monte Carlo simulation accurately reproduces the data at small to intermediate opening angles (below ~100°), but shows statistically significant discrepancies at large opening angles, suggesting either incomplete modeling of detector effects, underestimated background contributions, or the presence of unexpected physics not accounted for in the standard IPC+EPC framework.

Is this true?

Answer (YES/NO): NO